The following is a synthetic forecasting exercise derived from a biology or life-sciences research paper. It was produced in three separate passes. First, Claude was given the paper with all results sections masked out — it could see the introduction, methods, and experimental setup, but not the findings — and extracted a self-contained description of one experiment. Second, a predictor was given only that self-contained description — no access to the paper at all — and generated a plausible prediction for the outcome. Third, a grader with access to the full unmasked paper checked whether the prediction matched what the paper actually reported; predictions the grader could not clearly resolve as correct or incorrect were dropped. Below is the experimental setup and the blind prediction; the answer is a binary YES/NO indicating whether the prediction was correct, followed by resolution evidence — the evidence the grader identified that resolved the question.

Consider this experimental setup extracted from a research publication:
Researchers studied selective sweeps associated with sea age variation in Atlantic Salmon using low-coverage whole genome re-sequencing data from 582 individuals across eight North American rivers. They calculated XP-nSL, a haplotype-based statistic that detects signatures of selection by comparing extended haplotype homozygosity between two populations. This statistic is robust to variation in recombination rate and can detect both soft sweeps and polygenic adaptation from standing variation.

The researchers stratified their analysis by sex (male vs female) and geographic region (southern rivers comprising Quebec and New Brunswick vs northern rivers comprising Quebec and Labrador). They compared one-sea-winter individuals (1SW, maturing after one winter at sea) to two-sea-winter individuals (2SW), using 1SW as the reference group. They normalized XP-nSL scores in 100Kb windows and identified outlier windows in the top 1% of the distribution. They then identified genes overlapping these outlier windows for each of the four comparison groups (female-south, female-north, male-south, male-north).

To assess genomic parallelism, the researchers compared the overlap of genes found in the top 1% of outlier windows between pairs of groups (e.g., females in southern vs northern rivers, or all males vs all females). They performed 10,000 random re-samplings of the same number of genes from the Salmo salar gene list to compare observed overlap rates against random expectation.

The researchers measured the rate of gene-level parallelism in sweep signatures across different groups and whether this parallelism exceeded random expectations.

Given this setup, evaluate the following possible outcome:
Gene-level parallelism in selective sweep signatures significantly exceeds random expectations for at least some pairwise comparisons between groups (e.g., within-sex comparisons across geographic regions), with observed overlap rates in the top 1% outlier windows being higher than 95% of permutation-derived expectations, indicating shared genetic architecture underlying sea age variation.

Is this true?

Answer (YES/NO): YES